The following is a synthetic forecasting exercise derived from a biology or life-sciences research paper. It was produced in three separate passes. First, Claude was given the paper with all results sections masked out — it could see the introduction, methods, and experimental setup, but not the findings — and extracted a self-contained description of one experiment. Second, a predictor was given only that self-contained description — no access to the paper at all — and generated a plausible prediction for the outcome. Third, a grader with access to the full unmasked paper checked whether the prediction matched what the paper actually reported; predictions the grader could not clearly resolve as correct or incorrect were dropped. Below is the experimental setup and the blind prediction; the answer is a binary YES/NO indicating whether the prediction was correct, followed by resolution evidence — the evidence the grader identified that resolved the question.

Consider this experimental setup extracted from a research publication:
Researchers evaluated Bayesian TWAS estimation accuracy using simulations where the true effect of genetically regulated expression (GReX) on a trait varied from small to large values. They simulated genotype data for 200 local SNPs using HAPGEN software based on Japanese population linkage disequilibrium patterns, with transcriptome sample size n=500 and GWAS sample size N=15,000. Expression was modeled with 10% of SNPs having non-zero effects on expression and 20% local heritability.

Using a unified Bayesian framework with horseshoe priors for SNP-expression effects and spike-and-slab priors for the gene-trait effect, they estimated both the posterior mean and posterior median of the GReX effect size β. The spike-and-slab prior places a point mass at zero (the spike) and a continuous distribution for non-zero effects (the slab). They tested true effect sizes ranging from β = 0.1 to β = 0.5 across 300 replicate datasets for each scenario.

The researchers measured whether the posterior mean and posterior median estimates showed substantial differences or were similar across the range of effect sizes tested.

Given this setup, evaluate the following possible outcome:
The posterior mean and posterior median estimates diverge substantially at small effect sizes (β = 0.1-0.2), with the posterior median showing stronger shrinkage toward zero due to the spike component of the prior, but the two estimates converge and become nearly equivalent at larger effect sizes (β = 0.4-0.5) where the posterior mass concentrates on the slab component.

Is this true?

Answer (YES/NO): NO